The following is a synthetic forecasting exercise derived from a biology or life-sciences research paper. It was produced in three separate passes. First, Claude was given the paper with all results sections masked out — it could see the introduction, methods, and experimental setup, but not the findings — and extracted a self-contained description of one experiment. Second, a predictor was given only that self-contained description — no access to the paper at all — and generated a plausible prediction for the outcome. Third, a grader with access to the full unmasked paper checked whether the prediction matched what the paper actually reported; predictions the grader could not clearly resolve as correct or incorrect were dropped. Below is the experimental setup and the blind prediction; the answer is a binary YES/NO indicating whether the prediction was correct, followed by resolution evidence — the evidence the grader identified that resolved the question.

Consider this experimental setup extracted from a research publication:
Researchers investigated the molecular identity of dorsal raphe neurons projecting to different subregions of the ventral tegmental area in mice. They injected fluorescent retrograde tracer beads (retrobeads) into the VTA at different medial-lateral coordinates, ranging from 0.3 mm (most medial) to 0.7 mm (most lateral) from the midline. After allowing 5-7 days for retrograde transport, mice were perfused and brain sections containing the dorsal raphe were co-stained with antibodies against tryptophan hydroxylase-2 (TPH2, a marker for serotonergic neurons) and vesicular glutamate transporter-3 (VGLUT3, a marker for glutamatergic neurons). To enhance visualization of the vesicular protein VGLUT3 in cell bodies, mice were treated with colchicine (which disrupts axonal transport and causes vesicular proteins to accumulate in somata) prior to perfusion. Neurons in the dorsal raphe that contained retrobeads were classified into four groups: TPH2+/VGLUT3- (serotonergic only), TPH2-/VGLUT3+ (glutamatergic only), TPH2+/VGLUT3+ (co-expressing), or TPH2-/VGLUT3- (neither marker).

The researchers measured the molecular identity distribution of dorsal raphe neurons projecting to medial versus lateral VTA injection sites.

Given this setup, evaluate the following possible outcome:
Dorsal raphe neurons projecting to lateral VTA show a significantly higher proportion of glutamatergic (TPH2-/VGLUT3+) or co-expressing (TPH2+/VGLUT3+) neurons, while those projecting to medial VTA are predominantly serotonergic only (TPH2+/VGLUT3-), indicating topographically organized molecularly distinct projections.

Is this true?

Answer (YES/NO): NO